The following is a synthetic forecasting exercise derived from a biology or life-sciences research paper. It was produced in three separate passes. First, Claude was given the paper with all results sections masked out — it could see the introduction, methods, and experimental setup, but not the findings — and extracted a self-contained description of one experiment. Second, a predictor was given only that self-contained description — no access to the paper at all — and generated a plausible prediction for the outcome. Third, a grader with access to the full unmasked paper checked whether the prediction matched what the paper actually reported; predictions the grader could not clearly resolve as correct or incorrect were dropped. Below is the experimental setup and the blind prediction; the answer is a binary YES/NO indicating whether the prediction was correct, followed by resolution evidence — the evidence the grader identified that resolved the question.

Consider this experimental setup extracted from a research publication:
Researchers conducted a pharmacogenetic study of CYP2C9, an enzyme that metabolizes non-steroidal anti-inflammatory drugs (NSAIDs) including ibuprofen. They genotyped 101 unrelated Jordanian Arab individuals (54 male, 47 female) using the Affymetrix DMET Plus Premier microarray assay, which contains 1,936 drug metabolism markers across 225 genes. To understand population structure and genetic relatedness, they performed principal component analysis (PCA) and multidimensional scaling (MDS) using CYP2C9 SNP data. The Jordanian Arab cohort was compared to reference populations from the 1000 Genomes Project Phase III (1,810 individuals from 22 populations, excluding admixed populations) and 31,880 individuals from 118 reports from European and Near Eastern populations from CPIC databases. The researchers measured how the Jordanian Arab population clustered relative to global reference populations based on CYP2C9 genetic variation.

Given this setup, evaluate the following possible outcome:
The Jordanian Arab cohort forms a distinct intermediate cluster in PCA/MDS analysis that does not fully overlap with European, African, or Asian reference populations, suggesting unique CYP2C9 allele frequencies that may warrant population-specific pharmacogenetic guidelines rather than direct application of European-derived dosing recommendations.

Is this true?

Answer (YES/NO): NO